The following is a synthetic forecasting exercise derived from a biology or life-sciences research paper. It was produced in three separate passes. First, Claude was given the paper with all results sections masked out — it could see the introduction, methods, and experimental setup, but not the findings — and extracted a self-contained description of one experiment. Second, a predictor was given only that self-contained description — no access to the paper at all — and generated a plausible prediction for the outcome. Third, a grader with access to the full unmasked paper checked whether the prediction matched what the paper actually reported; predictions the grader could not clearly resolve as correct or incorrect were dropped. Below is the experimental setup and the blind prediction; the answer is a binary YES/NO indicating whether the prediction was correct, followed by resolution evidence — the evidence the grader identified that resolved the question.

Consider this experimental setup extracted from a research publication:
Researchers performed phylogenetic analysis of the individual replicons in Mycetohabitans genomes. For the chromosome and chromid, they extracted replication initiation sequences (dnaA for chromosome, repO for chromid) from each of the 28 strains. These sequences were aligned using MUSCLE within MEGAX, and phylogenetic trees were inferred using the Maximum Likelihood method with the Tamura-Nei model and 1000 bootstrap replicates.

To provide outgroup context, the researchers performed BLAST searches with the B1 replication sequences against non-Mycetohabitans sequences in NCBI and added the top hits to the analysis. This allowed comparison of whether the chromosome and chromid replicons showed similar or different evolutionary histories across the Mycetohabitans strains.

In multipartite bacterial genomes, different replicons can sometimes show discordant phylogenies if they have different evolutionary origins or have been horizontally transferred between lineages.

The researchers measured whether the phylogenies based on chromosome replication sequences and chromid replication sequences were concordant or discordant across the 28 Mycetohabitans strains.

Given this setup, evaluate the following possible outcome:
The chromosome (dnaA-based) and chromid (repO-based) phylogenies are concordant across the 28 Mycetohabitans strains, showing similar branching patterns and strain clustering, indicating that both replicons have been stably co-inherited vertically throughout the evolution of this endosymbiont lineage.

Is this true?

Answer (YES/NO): YES